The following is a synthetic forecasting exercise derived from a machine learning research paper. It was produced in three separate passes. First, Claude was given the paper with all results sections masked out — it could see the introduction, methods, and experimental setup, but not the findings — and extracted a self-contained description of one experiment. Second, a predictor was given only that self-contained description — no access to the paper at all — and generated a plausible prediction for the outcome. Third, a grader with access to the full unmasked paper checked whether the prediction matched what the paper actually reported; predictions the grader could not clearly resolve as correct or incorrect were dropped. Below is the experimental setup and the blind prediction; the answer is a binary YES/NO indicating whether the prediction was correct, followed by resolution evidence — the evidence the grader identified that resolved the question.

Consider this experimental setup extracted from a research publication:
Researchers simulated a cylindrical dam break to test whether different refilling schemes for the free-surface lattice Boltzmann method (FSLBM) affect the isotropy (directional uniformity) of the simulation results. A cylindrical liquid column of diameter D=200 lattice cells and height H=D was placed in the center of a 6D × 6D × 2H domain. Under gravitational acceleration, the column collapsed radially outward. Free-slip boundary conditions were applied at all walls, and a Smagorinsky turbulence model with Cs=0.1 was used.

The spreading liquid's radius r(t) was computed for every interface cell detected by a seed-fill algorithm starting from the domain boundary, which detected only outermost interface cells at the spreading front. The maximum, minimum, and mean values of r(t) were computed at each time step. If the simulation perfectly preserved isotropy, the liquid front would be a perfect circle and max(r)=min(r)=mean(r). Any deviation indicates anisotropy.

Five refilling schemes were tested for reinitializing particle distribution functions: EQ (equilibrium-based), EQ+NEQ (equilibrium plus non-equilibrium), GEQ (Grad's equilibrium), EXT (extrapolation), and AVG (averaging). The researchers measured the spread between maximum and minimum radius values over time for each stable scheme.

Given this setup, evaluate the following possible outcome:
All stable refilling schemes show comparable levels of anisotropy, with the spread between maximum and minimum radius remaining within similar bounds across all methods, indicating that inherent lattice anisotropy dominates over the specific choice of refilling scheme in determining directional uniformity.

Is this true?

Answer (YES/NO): NO